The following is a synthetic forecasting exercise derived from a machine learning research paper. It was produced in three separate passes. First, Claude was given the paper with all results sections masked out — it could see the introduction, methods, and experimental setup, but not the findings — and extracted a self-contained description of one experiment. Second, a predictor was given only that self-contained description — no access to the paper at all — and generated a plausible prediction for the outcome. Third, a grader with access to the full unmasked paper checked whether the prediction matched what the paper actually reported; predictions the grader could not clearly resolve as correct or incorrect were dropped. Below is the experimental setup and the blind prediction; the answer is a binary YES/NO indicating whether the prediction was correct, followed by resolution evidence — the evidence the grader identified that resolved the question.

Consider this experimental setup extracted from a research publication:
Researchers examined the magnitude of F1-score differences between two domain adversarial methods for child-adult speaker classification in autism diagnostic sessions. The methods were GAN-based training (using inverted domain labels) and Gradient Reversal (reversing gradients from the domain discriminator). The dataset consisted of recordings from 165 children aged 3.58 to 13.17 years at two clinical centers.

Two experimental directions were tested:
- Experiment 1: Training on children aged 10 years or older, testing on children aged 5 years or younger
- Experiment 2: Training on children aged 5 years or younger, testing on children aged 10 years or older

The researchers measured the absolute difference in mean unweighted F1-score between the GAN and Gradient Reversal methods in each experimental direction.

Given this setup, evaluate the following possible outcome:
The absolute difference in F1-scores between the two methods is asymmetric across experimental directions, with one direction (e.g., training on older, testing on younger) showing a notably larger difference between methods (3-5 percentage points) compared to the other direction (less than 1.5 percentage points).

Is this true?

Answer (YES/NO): NO